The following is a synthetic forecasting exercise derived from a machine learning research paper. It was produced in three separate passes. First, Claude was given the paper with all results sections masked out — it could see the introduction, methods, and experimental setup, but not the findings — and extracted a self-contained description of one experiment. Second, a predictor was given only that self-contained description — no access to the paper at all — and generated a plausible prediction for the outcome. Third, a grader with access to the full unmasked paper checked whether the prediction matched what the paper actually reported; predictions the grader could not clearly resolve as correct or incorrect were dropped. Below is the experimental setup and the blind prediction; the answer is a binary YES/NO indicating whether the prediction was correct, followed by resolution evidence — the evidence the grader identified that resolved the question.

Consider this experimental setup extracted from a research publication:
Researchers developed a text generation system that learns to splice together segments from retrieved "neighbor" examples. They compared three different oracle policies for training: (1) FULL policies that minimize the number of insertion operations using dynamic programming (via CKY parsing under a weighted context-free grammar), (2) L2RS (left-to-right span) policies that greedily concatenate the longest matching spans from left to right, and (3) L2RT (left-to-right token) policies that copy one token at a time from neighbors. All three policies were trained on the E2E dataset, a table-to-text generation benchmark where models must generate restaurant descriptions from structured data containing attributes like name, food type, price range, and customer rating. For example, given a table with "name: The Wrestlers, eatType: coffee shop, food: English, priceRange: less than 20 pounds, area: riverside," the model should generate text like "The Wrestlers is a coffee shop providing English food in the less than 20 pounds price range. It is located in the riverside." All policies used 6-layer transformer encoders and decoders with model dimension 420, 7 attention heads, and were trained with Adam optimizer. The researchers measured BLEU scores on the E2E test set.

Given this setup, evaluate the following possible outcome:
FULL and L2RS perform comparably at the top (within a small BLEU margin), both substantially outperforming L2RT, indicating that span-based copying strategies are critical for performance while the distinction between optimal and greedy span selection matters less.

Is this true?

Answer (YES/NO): NO